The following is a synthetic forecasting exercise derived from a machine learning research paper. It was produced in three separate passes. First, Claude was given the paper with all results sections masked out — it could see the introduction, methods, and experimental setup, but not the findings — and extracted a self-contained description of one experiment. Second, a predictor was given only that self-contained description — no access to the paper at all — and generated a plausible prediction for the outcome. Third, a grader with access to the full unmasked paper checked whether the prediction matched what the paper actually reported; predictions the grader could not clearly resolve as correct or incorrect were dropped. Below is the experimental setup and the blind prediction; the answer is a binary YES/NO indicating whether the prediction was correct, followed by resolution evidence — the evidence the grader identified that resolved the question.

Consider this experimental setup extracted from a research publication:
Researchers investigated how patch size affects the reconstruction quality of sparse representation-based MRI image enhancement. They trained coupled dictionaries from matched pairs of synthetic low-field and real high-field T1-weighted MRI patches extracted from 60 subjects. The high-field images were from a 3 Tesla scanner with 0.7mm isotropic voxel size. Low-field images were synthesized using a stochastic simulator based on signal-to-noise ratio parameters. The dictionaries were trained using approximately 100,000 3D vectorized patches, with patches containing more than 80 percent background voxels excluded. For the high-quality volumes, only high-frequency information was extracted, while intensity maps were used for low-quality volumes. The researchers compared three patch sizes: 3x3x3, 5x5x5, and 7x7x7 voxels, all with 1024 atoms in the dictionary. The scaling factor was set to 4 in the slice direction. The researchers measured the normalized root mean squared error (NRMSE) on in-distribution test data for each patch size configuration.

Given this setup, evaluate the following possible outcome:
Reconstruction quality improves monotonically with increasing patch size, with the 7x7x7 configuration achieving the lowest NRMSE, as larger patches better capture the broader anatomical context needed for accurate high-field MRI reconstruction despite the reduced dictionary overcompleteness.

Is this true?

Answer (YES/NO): YES